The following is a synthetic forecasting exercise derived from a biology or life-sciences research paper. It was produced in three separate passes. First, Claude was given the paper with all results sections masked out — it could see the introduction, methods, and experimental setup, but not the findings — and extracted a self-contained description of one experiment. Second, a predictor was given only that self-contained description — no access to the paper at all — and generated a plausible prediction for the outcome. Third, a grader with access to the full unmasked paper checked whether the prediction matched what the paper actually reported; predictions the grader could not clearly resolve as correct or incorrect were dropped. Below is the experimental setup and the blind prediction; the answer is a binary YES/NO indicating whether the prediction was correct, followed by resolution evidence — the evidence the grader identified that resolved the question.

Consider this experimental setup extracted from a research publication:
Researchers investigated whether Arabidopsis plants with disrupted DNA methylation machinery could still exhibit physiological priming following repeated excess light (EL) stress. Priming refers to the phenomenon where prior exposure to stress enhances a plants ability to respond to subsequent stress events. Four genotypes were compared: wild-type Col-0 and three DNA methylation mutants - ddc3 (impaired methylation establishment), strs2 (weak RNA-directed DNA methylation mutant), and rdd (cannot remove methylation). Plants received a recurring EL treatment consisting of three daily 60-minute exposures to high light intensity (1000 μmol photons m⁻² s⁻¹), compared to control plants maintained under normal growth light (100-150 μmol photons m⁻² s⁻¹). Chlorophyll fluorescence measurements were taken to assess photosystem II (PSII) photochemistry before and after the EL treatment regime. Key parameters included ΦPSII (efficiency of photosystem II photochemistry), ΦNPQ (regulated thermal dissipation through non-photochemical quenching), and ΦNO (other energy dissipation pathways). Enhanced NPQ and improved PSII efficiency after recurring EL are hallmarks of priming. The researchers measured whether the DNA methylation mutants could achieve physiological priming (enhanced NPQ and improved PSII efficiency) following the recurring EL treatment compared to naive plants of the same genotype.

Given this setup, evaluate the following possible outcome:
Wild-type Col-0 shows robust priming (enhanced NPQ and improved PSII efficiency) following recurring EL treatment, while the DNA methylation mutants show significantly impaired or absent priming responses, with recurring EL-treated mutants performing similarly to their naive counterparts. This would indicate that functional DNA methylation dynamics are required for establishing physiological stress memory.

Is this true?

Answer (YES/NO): NO